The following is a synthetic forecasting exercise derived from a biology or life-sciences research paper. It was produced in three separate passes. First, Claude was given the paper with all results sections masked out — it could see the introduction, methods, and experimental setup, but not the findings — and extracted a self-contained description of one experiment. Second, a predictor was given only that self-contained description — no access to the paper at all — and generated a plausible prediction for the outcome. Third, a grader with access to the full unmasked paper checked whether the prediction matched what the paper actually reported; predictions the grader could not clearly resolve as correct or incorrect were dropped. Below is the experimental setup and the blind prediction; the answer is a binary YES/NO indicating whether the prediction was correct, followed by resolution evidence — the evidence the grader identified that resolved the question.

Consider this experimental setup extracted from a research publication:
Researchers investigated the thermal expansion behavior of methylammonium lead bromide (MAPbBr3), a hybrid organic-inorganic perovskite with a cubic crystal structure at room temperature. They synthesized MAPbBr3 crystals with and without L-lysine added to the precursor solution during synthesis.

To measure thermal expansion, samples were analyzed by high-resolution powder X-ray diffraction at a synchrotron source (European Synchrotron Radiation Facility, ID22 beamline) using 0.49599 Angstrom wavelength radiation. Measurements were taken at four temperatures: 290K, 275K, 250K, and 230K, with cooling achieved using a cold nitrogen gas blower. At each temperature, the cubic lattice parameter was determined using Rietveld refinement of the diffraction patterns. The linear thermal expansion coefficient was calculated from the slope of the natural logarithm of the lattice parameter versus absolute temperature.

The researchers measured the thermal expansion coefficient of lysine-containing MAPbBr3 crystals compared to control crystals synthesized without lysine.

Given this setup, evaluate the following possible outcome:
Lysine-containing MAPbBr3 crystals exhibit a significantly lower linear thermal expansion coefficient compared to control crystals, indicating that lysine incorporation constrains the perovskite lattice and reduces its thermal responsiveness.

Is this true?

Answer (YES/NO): YES